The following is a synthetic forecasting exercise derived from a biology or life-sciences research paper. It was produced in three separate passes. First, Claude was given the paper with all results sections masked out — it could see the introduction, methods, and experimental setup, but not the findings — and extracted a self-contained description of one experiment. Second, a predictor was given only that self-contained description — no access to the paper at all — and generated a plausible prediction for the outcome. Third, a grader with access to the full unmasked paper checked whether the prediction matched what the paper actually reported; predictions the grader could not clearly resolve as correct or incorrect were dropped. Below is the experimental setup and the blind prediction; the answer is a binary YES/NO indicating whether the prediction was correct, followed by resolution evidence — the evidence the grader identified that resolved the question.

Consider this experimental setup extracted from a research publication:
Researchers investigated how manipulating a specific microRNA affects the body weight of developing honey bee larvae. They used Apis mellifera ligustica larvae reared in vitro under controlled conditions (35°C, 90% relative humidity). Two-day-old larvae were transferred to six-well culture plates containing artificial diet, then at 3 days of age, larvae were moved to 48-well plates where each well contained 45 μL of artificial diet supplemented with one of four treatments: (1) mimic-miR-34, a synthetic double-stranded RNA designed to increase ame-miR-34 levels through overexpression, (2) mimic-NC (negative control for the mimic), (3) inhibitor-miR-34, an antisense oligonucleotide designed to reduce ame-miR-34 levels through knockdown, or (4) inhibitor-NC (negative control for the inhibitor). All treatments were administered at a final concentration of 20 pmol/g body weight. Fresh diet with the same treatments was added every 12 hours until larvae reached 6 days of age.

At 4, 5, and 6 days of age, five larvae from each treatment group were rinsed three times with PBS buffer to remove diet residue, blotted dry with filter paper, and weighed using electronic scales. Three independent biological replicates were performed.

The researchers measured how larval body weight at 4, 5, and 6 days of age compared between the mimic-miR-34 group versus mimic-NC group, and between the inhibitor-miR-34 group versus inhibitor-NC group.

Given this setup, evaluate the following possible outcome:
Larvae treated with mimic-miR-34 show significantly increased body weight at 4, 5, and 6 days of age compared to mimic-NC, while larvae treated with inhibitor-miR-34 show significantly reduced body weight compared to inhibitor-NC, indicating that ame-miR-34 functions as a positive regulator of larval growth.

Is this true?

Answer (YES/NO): NO